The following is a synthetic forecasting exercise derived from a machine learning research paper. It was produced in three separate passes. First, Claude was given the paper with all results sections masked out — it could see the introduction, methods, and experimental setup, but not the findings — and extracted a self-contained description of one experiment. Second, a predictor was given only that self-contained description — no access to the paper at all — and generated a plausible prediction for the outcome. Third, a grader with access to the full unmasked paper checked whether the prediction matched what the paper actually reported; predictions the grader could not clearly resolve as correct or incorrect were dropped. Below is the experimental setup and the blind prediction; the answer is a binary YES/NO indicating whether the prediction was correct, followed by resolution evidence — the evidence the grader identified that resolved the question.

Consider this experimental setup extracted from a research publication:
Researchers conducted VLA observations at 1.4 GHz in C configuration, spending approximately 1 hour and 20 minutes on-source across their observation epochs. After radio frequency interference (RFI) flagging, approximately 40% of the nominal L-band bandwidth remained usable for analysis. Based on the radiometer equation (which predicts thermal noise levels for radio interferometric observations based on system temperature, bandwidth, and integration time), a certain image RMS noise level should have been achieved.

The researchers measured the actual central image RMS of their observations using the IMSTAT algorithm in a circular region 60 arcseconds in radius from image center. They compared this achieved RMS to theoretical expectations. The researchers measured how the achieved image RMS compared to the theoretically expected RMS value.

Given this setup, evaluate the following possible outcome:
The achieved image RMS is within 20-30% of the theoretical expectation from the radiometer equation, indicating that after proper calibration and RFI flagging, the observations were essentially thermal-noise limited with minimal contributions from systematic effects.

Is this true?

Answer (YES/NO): NO